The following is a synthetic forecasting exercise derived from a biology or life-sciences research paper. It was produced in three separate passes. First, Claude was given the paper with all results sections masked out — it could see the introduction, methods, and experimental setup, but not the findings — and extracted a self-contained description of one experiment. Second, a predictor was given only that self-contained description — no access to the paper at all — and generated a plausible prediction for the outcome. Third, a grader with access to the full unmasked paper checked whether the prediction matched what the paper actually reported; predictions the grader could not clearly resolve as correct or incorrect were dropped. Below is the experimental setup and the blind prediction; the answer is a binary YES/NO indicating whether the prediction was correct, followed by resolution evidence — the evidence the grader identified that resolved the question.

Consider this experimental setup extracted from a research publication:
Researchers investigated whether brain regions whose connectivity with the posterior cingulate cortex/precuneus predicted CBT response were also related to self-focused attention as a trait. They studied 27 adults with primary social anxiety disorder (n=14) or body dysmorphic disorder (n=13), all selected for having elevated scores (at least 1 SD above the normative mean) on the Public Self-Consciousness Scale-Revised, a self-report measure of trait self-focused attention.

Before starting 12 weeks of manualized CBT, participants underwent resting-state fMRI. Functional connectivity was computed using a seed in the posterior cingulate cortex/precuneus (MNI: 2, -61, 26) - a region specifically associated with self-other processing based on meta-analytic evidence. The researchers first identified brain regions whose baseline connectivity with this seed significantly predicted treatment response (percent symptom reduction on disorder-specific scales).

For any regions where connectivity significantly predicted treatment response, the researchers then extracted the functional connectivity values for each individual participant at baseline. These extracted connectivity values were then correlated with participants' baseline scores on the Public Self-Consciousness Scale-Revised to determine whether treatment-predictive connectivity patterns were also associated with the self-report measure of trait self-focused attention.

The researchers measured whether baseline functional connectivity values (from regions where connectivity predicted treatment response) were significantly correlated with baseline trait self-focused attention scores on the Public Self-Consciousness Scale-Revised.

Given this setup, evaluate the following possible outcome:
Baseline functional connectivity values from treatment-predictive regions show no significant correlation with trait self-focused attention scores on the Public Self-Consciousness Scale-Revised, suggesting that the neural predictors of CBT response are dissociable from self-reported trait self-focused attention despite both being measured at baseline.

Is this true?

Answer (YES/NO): NO